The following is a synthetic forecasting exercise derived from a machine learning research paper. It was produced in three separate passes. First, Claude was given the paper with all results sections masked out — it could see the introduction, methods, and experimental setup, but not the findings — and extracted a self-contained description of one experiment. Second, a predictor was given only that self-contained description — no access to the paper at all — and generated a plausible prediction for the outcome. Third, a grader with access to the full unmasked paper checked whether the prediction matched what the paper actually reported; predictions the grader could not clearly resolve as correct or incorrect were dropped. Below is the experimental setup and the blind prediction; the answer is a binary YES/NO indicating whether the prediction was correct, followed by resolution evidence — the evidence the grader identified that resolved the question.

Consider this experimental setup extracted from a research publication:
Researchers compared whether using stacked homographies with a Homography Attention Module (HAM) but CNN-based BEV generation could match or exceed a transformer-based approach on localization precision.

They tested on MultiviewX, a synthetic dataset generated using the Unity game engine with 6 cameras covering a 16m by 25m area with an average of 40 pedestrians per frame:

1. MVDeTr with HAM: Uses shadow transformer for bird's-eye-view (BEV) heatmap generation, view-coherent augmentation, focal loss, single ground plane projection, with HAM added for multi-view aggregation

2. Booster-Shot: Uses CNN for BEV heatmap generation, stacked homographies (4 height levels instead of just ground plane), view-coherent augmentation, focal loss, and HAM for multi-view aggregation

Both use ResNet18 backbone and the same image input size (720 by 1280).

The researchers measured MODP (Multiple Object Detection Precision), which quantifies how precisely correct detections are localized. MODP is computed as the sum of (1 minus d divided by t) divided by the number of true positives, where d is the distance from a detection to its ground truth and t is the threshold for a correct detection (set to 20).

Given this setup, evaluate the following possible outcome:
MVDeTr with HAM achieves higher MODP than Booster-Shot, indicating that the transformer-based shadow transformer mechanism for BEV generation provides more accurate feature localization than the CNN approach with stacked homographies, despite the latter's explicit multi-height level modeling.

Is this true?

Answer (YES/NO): NO